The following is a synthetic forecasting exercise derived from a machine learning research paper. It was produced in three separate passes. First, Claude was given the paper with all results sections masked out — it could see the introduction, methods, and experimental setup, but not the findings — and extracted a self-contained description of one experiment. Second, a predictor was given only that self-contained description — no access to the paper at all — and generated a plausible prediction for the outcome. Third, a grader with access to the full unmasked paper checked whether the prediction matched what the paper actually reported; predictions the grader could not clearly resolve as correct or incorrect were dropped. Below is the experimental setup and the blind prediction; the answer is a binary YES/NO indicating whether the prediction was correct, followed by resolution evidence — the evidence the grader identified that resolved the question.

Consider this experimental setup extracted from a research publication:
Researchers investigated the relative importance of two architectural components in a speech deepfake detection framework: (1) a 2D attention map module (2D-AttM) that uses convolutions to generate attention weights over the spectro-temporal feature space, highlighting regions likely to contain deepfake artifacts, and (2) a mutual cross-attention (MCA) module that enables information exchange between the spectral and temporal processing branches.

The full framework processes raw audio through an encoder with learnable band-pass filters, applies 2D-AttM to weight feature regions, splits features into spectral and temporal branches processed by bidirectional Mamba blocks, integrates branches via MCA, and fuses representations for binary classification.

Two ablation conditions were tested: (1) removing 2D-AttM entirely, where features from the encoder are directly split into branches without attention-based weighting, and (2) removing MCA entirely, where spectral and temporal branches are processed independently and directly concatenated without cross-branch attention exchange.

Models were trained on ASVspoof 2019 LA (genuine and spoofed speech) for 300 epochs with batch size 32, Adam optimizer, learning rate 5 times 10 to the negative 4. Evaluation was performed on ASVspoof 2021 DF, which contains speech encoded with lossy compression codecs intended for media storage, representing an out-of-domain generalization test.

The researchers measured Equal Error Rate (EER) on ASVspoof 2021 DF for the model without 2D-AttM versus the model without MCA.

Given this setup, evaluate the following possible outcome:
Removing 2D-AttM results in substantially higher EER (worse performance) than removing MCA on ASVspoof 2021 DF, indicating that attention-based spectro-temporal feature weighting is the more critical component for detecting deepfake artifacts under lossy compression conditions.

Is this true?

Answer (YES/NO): YES